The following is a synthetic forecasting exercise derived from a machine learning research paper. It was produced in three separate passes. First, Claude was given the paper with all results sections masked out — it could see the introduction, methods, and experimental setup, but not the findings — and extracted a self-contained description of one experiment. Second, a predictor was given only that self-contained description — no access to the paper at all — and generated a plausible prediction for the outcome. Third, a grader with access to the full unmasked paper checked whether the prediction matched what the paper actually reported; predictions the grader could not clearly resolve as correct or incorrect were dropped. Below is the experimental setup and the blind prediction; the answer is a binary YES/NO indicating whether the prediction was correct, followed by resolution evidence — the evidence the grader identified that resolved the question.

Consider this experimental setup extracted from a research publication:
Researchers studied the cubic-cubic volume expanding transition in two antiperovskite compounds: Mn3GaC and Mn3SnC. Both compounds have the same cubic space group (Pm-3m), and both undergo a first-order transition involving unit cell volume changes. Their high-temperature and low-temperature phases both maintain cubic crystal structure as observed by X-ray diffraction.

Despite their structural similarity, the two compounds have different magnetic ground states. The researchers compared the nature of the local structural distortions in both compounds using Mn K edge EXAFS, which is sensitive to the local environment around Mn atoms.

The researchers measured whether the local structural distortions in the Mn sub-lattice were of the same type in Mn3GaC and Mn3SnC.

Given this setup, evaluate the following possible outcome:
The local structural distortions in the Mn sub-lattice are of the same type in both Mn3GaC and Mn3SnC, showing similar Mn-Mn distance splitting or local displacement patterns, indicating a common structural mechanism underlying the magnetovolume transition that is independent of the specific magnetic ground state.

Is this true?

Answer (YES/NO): NO